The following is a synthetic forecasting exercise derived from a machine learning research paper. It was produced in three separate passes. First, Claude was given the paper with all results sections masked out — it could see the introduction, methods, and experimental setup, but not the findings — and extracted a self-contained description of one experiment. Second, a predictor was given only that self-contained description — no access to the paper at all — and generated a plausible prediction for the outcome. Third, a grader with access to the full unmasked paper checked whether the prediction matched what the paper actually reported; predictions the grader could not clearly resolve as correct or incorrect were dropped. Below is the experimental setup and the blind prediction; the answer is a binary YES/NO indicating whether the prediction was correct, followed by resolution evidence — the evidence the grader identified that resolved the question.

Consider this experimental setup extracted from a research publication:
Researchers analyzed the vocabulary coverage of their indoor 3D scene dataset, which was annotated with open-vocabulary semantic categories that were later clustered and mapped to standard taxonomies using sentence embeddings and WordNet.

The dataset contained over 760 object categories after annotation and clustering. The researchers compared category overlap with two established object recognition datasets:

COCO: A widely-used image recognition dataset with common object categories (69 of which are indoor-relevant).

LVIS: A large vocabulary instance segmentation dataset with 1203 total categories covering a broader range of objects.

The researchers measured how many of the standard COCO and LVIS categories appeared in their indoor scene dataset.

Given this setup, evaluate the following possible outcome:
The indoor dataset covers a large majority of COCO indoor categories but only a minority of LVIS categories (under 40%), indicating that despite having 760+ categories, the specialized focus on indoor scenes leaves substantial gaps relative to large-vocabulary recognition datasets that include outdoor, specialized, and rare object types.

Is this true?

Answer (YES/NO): NO